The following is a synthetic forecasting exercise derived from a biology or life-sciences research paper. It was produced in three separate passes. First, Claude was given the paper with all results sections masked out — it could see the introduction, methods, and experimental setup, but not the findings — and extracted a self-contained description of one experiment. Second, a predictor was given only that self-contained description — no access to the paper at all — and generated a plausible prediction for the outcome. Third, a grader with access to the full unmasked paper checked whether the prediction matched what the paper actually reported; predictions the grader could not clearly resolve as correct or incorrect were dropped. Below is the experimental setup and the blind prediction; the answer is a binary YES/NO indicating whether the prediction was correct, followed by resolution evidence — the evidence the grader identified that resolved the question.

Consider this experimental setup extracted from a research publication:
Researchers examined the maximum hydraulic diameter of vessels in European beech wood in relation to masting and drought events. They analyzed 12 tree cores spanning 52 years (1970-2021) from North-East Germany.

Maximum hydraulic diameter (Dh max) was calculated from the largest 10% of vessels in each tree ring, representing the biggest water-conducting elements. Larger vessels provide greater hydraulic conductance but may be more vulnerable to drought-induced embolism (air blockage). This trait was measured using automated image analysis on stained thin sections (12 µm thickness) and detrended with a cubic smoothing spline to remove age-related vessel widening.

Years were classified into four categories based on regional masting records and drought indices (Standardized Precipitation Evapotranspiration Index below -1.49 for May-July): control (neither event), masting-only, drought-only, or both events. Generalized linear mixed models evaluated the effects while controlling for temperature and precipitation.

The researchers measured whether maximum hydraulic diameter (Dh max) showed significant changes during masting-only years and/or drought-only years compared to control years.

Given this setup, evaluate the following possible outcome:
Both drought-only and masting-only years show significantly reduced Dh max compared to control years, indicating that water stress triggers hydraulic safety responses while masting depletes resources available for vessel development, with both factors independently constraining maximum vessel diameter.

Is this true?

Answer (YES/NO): NO